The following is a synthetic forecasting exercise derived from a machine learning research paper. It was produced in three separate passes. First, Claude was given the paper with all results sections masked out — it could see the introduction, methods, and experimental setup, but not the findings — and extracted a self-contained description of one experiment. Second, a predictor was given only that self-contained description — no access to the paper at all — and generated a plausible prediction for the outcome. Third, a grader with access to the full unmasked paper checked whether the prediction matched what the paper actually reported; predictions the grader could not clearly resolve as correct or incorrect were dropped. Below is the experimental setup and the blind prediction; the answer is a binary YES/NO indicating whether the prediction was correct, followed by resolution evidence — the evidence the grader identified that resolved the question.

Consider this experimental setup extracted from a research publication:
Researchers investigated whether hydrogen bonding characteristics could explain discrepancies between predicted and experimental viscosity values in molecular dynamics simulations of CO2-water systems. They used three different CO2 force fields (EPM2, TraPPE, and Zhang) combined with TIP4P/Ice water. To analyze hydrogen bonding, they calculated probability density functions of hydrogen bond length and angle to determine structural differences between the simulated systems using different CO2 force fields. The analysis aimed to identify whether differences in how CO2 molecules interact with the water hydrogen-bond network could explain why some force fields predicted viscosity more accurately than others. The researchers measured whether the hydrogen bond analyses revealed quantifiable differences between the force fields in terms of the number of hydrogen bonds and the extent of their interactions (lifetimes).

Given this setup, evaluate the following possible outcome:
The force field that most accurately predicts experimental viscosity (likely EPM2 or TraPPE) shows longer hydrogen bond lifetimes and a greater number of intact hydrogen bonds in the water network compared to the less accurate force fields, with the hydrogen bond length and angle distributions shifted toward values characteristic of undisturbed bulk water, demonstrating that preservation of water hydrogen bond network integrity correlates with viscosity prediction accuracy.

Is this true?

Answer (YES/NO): NO